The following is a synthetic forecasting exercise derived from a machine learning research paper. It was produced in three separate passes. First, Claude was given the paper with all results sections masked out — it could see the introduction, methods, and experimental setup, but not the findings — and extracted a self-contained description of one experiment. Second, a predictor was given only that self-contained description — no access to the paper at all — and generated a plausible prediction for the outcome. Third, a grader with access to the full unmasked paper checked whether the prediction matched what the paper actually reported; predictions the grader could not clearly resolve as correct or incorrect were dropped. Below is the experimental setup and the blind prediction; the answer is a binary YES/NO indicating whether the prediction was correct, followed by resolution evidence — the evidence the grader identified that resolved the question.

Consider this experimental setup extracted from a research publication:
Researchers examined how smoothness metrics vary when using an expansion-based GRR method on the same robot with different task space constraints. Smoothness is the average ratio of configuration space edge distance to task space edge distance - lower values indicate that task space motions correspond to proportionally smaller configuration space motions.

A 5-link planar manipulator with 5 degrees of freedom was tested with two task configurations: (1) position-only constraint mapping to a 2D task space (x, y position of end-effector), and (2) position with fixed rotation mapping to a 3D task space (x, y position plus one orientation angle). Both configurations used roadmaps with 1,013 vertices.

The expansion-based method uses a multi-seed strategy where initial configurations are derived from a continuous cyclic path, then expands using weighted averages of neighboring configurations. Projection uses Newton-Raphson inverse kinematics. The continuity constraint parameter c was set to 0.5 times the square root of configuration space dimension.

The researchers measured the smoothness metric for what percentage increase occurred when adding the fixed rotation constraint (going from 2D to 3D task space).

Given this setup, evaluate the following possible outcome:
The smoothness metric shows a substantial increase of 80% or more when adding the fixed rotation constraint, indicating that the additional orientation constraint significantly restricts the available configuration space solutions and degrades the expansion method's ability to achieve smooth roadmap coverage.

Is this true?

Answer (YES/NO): NO